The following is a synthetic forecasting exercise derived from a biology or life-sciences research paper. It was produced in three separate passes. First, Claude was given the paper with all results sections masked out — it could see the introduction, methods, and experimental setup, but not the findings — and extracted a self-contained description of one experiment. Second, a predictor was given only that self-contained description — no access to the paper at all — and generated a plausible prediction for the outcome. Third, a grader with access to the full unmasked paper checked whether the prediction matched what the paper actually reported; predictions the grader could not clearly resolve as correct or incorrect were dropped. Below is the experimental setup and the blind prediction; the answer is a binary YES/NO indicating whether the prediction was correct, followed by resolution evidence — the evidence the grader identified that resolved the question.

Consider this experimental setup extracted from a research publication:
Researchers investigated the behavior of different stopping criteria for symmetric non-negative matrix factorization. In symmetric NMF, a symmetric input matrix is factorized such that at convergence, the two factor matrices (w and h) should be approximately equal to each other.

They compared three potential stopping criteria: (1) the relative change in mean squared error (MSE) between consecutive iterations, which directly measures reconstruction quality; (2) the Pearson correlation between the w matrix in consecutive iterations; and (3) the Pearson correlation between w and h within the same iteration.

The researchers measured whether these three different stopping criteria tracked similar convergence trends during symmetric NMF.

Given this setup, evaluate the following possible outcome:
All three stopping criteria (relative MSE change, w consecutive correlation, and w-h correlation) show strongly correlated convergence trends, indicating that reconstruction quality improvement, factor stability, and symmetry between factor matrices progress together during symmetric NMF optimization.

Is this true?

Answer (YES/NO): YES